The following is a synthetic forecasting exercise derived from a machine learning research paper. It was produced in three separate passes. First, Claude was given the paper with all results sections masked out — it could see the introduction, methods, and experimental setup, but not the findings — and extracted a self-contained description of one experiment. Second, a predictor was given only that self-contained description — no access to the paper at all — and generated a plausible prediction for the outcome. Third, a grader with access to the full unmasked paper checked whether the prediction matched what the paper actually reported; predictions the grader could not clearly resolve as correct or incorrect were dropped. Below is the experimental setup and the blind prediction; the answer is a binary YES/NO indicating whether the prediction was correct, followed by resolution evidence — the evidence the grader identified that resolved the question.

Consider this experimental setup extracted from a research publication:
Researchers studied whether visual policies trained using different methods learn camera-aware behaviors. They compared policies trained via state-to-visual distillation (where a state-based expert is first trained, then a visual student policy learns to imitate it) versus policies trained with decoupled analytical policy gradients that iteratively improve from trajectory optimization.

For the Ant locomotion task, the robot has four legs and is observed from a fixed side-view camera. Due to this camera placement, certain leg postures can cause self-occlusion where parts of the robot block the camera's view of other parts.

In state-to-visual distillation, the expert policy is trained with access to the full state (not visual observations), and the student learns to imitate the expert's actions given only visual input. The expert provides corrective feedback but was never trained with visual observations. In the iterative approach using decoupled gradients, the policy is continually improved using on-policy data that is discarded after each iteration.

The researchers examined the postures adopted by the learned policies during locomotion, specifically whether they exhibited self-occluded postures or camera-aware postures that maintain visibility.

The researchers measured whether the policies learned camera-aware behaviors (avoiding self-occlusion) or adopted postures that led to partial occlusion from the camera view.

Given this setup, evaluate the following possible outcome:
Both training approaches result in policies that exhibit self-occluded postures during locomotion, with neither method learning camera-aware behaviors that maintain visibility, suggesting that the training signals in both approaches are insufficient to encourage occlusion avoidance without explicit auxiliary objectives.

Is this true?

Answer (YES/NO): NO